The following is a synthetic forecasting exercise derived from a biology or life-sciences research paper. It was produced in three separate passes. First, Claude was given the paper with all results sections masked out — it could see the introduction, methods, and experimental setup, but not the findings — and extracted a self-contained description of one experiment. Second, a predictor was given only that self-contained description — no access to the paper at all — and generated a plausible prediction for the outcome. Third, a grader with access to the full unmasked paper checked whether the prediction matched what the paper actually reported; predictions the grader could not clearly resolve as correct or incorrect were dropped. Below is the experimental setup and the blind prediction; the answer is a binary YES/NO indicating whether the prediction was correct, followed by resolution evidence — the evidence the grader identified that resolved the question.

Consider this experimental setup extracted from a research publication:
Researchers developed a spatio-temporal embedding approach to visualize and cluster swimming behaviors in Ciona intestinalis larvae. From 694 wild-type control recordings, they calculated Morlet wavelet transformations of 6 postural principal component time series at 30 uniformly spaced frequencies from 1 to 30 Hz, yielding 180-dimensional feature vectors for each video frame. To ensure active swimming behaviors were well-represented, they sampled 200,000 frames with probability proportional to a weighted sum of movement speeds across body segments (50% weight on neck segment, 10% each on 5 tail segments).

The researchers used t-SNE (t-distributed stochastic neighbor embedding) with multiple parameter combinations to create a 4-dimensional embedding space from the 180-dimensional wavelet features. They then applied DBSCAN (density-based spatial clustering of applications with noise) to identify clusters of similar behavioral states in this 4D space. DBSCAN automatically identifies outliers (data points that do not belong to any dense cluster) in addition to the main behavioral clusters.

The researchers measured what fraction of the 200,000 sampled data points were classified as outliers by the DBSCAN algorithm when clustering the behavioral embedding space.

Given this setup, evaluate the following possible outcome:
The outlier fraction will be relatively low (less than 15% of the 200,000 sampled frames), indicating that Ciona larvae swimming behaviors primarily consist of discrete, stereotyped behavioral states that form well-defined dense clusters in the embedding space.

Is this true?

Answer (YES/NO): YES